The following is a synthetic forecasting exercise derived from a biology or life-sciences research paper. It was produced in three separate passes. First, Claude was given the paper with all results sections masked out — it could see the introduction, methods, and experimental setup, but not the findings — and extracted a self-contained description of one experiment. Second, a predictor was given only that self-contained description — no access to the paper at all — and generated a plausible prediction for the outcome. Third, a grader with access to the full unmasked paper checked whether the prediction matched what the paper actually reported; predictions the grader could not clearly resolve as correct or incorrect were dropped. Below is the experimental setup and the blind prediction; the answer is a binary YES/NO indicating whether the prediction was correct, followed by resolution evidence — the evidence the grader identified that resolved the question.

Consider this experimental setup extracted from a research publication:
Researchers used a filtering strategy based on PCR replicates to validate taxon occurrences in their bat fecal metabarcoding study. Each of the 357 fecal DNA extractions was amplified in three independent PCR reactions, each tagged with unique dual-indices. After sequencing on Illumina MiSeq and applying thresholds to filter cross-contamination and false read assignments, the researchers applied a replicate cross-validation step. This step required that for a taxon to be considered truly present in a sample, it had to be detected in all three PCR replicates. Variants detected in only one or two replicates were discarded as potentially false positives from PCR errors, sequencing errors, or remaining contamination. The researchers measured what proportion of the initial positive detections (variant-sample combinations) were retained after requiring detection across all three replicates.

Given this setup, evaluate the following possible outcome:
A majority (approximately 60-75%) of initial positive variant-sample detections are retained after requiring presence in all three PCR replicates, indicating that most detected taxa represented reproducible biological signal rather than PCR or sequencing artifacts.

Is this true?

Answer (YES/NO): NO